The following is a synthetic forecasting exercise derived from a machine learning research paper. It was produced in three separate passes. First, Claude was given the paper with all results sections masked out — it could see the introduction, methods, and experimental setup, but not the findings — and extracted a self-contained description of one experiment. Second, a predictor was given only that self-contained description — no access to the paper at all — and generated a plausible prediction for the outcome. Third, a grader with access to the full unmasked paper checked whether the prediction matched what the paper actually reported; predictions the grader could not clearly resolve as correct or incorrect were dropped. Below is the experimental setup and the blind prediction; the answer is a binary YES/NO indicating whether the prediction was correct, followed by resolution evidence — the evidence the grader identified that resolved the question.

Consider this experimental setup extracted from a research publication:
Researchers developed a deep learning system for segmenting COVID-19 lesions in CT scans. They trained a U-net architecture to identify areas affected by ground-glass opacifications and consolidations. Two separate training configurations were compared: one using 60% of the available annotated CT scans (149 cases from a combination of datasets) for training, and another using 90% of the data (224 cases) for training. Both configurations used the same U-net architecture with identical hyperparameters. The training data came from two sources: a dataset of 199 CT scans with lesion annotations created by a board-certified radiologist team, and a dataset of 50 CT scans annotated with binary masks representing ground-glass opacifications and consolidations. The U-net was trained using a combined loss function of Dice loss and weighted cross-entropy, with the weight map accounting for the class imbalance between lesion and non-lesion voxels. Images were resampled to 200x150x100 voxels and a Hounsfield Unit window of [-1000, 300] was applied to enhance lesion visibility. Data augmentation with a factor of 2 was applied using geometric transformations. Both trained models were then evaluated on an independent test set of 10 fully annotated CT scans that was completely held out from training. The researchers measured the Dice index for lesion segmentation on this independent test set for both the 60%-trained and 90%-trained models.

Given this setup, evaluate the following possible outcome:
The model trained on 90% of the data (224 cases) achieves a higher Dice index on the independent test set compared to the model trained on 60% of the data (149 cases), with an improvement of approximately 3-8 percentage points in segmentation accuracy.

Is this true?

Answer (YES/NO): YES